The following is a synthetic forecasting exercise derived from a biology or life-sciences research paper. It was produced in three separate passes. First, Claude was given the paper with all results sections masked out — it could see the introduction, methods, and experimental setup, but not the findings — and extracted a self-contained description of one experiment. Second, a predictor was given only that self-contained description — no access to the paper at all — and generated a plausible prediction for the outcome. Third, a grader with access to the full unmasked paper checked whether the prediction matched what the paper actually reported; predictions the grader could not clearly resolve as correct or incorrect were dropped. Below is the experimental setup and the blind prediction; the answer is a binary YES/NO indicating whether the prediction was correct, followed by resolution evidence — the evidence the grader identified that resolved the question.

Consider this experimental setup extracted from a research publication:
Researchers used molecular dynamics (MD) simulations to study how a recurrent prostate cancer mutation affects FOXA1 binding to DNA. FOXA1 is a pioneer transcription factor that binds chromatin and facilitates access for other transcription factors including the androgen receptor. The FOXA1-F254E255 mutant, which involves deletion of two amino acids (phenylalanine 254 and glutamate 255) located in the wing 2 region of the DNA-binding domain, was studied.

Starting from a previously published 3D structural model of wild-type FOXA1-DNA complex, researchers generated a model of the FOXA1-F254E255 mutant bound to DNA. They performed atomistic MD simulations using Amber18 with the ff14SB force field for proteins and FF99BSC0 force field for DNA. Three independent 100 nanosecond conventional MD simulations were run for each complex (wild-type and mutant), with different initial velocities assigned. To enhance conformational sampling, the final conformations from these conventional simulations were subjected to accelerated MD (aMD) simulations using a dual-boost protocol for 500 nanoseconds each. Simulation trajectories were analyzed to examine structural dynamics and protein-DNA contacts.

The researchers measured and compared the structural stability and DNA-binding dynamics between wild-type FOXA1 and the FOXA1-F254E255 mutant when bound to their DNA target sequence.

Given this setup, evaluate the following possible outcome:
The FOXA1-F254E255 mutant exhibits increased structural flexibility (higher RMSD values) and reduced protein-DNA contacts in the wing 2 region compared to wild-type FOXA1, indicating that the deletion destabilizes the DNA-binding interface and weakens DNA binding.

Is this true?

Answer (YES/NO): YES